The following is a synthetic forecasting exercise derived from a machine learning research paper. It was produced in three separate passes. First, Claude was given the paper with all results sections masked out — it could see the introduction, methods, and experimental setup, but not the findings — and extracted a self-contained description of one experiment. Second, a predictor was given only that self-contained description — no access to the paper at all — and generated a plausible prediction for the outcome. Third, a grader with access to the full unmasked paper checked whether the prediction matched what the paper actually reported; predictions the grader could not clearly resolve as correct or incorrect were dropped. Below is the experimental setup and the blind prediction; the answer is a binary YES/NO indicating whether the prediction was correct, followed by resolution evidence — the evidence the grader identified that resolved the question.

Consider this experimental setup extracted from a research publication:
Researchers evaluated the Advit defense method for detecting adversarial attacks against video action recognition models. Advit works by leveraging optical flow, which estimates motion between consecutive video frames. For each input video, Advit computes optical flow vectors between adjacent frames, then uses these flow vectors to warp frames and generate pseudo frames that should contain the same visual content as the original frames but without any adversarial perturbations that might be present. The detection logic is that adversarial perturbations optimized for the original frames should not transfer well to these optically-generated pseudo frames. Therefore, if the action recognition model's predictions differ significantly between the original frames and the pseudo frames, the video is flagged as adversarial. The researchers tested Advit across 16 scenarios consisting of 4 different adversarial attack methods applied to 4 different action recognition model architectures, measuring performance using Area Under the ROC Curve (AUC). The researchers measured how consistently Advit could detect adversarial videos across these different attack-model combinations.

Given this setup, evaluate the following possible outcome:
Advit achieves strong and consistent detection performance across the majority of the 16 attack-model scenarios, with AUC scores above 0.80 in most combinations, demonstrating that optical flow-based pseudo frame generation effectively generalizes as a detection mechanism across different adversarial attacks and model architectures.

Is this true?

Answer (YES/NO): NO